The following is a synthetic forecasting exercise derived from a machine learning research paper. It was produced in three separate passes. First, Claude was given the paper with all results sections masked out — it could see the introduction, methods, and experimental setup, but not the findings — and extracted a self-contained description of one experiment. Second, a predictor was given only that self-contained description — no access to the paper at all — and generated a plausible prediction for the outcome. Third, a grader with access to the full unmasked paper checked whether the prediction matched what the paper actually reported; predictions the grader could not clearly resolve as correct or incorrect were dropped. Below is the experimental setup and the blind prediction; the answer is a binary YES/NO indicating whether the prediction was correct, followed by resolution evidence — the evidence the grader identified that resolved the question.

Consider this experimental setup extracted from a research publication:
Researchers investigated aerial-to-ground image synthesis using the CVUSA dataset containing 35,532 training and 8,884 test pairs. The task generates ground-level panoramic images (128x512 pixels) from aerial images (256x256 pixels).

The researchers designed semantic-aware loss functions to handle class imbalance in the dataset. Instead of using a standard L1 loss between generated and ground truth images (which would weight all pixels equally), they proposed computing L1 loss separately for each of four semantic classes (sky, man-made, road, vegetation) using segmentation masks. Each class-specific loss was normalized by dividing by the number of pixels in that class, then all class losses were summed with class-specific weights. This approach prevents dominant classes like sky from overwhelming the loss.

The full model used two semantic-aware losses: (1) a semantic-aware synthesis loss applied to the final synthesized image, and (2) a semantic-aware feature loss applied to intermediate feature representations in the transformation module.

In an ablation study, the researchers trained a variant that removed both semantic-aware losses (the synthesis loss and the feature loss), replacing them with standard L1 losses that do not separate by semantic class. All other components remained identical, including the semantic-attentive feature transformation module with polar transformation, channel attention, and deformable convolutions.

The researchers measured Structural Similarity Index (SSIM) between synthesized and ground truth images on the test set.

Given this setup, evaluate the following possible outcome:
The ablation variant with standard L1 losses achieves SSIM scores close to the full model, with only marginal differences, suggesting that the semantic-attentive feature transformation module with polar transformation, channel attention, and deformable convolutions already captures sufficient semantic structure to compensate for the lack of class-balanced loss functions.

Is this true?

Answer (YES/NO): NO